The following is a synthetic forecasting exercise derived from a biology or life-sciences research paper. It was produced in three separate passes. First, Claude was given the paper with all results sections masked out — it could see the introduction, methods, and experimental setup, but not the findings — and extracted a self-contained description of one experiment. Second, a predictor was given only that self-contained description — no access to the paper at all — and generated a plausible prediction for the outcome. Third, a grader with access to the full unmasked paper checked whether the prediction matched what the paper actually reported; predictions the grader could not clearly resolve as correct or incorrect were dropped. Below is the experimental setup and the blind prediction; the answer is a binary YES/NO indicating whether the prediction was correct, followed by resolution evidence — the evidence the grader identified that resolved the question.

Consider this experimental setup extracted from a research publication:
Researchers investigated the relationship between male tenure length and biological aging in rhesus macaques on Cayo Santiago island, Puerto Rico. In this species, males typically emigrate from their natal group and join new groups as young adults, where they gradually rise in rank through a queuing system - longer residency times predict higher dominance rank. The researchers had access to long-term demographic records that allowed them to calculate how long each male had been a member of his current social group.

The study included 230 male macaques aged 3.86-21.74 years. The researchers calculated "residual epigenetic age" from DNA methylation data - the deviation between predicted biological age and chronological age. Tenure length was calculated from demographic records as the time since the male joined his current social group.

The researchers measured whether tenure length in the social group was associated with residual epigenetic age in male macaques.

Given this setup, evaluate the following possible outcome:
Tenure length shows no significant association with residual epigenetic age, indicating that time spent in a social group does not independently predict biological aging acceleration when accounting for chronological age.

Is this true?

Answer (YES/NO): YES